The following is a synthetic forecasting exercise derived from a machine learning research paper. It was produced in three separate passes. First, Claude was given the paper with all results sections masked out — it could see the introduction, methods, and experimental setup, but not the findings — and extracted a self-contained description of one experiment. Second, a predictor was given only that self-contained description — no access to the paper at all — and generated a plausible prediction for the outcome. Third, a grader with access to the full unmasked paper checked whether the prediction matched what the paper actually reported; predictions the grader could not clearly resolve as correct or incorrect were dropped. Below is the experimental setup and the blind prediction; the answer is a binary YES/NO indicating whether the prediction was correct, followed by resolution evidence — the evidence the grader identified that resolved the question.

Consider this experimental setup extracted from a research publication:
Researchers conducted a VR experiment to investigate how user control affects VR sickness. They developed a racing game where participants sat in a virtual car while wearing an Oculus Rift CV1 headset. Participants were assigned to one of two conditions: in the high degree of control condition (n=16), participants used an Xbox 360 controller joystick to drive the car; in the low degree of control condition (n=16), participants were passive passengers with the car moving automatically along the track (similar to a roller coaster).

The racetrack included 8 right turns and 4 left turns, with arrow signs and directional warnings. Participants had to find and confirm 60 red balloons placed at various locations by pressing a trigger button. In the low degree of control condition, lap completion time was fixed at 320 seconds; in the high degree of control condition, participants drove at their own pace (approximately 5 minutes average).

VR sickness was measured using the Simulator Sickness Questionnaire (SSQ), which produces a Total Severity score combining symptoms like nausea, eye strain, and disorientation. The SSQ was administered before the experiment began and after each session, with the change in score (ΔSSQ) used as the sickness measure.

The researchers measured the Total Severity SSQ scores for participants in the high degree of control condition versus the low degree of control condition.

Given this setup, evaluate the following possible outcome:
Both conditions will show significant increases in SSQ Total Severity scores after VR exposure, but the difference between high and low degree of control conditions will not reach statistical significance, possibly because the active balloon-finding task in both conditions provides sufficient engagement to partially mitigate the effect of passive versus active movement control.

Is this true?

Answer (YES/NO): NO